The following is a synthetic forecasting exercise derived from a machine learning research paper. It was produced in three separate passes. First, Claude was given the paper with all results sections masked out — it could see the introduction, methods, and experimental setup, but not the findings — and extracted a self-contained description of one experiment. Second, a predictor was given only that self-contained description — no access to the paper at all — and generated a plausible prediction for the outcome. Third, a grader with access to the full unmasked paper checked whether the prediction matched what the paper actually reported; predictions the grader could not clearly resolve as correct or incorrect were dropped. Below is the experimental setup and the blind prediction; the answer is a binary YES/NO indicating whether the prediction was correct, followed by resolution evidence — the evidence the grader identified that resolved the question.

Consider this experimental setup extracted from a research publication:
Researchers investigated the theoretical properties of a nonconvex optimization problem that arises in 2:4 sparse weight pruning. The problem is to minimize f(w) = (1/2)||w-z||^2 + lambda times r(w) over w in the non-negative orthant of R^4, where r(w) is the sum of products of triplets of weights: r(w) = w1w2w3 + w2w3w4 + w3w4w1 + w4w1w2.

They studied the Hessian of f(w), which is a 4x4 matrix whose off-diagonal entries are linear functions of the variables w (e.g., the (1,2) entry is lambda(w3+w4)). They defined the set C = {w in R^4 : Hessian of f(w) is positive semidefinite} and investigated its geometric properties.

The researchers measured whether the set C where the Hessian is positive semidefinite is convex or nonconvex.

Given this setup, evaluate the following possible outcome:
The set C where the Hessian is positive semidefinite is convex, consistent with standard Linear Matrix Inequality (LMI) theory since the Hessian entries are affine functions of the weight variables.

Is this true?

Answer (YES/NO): YES